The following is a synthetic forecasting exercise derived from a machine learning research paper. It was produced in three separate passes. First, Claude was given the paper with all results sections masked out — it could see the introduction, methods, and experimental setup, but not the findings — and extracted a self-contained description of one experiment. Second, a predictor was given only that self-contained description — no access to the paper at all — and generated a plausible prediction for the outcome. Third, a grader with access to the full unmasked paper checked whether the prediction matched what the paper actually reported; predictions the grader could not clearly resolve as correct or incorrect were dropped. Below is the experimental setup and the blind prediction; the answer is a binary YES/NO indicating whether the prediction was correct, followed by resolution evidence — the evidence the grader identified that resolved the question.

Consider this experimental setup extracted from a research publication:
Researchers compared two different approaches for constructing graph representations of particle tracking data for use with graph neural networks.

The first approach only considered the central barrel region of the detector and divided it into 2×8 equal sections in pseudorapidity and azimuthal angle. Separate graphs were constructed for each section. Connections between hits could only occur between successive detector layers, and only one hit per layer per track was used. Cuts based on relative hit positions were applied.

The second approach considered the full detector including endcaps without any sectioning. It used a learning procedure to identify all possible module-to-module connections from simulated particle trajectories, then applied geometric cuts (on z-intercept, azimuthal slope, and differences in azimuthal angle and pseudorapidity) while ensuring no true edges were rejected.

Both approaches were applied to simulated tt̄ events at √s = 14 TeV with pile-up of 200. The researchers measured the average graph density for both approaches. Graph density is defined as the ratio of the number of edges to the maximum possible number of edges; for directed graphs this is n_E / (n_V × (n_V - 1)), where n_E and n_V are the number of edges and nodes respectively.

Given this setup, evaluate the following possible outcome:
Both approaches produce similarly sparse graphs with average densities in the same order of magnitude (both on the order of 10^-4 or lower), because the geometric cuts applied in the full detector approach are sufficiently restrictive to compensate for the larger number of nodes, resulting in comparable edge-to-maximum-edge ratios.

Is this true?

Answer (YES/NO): NO